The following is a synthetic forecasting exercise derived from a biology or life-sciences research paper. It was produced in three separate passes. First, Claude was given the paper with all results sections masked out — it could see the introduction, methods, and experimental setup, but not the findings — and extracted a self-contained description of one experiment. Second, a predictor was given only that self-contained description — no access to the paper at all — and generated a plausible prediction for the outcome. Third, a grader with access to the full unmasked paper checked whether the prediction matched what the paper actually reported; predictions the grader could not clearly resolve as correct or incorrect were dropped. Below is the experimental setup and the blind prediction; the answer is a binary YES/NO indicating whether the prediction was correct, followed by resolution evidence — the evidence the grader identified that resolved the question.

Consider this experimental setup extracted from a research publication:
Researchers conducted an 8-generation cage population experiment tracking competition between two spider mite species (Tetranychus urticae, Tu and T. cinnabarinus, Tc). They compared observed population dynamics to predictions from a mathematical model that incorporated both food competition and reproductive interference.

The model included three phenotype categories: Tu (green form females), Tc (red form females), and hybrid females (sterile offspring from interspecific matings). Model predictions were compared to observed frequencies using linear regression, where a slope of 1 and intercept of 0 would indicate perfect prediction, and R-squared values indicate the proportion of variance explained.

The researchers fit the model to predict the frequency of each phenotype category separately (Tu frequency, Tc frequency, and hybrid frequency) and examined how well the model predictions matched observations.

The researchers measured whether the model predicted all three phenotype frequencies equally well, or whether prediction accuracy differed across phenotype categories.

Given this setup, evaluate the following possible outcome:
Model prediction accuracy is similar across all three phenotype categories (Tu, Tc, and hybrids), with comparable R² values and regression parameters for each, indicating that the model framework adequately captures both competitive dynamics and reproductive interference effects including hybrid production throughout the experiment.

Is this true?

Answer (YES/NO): NO